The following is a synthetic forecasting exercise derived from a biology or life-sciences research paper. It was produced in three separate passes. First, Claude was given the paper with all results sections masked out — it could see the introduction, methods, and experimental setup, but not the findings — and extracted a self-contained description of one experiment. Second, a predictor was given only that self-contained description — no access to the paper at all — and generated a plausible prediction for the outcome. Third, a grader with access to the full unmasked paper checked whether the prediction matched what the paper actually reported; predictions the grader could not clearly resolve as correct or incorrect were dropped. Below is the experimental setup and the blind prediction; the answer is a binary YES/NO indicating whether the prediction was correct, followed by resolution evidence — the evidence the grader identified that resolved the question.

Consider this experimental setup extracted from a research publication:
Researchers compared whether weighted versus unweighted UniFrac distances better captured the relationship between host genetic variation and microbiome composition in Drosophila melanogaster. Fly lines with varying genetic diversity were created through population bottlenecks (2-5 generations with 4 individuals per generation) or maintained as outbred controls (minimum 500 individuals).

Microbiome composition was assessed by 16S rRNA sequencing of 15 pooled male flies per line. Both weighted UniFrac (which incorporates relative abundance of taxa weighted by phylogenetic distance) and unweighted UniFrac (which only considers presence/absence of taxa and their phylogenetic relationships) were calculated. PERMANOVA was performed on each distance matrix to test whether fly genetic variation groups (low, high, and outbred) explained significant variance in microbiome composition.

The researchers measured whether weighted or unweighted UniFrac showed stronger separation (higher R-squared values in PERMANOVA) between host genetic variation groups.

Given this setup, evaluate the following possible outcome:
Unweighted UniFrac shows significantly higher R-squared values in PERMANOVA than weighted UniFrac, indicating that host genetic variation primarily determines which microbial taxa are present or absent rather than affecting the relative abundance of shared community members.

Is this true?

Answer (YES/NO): NO